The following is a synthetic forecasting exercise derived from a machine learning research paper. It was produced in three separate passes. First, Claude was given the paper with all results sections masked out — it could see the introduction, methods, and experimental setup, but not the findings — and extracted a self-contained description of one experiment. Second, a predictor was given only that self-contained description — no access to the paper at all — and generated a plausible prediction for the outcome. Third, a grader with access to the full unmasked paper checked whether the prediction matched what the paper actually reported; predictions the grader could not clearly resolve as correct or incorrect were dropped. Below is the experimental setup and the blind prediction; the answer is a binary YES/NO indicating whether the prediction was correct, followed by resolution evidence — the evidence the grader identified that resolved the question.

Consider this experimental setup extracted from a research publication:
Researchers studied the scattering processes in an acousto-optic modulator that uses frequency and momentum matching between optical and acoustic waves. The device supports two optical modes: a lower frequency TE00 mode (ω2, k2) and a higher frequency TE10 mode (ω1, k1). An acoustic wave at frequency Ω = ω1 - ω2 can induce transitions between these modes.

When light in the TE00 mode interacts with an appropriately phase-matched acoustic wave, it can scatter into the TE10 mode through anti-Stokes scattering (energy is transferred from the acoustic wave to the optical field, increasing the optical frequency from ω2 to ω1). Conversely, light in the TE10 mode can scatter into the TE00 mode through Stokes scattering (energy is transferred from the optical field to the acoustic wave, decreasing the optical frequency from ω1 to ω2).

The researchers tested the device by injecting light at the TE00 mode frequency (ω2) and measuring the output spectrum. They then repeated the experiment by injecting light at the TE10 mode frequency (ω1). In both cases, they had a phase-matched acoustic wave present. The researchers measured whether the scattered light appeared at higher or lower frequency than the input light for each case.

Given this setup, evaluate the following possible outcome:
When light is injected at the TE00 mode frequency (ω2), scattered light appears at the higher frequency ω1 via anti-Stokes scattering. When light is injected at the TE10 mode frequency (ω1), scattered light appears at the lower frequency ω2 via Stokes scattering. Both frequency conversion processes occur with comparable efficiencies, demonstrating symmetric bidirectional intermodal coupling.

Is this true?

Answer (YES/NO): YES